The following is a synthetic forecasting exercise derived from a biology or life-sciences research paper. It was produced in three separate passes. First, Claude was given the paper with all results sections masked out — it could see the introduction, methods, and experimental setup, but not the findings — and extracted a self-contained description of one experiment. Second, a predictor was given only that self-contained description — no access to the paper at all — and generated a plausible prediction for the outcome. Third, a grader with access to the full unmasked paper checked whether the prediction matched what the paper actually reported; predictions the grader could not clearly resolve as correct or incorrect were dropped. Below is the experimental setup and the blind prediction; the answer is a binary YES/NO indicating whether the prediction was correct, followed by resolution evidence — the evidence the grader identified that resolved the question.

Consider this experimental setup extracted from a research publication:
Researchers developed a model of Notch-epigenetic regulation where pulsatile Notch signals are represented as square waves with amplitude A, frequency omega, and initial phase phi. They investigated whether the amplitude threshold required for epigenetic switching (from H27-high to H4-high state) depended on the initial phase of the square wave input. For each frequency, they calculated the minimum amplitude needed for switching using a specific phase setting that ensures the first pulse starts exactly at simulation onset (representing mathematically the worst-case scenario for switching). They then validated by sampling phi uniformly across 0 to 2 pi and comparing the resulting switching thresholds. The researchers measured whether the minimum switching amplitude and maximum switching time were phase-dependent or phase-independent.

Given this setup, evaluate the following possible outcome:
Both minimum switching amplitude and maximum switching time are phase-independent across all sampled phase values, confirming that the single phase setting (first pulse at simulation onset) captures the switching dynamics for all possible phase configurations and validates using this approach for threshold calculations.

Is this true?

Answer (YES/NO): YES